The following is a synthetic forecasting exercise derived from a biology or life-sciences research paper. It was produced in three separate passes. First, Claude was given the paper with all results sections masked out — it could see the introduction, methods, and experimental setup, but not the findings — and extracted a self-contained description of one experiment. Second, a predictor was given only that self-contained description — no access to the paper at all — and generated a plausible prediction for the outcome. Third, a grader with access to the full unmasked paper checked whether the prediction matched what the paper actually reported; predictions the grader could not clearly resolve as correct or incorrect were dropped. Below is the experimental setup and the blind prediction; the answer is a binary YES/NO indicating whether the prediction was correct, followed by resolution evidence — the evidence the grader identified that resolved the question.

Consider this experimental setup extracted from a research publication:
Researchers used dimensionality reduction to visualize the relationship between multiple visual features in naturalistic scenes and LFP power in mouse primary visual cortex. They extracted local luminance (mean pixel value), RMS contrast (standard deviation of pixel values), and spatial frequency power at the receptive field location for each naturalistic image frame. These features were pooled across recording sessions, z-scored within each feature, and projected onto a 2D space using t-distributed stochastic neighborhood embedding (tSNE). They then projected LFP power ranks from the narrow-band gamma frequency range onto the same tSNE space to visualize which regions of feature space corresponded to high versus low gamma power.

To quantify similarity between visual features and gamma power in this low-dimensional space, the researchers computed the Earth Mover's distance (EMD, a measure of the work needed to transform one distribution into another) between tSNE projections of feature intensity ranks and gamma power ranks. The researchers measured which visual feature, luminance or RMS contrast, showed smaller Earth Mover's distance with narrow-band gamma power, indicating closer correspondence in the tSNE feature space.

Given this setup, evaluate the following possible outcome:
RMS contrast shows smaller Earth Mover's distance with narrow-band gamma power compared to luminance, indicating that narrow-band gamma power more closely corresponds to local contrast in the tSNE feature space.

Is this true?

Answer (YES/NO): NO